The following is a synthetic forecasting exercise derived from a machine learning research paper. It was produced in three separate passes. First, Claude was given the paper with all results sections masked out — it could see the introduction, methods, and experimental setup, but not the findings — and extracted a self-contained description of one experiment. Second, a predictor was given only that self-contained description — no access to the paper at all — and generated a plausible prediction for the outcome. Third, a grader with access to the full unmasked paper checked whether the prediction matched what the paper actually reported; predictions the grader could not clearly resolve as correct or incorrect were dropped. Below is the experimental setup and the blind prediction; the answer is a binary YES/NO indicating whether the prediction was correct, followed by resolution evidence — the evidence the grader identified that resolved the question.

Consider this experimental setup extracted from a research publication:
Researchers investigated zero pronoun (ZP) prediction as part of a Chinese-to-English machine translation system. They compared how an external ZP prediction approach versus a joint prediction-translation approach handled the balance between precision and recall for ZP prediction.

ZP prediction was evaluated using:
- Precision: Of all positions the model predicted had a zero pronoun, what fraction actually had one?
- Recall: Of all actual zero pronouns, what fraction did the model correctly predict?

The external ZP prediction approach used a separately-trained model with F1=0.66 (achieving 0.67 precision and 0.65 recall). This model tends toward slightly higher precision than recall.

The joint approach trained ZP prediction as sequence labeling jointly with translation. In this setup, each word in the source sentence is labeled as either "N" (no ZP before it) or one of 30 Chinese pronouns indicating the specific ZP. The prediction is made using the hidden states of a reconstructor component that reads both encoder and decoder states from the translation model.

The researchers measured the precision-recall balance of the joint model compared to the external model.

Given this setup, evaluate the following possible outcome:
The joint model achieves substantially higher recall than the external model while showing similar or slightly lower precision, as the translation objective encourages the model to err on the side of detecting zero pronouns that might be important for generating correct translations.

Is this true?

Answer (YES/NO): NO